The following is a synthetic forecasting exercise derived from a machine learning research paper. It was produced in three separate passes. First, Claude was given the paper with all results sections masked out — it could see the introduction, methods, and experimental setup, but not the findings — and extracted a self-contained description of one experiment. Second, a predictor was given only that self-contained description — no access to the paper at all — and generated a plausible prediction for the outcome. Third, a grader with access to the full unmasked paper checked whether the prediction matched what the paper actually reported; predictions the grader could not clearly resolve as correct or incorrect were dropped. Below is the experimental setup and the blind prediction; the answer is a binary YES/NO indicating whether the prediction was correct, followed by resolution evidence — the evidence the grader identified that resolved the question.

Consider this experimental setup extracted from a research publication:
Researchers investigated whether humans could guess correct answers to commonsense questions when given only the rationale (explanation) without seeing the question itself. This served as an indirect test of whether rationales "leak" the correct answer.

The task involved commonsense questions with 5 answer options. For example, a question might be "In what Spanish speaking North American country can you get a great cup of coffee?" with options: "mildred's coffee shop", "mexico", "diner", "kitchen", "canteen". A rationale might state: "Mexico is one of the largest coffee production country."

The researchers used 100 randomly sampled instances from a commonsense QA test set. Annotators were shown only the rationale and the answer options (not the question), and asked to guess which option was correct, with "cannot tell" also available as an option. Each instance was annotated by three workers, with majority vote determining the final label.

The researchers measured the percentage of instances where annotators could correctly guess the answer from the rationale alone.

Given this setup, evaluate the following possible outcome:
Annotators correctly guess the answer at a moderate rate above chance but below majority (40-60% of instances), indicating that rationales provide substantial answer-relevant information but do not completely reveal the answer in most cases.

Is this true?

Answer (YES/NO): NO